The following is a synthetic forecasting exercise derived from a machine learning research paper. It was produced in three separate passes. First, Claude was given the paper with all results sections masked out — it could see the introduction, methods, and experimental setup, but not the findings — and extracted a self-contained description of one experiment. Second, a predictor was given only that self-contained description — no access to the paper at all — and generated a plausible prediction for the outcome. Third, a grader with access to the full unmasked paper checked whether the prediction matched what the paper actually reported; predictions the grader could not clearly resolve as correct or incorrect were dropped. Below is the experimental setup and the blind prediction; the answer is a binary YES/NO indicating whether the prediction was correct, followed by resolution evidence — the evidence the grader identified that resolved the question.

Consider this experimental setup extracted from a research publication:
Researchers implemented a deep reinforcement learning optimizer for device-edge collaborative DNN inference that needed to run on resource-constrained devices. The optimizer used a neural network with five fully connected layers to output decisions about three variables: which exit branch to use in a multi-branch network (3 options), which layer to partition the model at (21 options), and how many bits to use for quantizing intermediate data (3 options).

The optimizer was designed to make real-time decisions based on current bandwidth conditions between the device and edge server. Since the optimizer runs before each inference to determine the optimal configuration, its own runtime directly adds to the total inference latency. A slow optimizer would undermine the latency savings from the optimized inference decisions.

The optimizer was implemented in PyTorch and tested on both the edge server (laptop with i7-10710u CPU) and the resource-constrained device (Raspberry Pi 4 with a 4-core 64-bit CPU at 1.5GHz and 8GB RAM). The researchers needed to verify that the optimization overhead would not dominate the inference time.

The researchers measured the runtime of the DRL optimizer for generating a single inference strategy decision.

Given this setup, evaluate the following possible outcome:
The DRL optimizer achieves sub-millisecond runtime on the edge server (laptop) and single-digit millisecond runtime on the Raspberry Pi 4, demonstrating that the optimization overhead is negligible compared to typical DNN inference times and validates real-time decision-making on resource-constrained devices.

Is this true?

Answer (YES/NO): NO